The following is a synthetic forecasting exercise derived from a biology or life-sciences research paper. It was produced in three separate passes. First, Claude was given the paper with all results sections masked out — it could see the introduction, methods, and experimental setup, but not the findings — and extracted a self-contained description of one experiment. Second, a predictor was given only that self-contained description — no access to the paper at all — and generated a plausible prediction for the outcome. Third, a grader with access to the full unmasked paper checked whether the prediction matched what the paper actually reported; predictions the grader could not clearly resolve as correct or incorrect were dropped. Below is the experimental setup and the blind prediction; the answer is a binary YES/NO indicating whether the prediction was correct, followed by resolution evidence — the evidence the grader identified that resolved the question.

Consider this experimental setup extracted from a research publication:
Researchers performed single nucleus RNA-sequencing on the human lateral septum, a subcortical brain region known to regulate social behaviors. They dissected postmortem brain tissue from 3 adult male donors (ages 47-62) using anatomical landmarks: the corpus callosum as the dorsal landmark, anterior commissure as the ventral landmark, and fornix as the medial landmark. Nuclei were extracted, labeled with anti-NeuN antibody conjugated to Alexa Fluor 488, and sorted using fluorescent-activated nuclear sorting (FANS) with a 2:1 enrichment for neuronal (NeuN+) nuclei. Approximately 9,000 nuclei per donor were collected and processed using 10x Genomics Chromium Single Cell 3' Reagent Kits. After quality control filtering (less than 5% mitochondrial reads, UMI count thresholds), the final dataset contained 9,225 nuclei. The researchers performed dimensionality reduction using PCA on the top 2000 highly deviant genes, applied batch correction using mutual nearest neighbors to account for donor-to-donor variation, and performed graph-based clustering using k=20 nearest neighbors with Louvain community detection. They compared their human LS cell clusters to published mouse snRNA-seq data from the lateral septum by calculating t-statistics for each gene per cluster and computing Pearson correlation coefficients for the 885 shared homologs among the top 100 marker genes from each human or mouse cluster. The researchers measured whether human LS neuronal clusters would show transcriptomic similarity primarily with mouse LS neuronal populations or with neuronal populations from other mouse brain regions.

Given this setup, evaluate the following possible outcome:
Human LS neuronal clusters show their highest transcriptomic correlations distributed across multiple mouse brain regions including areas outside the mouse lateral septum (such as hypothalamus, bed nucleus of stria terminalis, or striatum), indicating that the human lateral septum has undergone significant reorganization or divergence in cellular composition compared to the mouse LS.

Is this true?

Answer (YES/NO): NO